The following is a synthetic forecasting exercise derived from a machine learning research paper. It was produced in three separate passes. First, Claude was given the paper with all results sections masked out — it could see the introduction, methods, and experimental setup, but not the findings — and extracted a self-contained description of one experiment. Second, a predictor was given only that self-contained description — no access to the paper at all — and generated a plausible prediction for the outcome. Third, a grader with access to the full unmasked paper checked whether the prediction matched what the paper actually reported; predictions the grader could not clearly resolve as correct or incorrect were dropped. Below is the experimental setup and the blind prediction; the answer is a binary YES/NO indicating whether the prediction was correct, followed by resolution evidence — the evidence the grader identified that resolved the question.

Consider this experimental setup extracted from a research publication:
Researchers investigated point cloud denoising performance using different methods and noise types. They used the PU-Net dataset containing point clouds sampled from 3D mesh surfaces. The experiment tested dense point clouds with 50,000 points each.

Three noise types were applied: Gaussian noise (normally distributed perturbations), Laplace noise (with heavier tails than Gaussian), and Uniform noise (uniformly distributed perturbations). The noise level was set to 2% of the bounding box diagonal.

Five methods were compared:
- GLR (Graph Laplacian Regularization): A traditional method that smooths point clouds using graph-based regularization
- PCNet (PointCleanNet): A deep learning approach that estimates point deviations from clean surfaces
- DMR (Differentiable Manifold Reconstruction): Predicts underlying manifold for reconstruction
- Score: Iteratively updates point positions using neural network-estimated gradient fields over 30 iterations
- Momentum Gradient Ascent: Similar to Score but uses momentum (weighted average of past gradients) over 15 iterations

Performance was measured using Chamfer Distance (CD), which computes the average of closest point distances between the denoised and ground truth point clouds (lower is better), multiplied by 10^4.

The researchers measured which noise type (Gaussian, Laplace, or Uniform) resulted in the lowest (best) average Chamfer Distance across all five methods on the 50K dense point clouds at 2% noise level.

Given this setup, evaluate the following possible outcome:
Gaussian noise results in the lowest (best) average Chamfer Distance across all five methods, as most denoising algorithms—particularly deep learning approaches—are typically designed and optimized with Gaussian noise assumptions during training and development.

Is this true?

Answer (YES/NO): NO